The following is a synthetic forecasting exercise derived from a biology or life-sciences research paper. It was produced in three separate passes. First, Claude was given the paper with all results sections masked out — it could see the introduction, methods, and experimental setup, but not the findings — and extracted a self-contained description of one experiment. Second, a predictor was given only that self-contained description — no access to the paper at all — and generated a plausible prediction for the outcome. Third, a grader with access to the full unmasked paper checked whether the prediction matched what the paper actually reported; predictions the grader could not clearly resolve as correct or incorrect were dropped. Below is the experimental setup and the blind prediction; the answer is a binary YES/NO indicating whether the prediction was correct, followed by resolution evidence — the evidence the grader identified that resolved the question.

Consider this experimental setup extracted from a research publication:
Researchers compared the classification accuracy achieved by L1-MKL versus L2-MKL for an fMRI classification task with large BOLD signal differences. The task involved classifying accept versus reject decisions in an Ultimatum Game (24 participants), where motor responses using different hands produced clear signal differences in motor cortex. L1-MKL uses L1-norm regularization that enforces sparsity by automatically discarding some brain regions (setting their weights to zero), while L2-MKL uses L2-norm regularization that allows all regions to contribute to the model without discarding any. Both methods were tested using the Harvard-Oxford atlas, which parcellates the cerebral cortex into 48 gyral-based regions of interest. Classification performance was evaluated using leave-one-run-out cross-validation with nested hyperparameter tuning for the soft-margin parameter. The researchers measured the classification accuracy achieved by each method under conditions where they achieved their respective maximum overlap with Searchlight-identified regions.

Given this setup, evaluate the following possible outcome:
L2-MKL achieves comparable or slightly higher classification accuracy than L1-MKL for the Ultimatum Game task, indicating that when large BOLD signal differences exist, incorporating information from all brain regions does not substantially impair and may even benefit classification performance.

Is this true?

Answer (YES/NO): NO